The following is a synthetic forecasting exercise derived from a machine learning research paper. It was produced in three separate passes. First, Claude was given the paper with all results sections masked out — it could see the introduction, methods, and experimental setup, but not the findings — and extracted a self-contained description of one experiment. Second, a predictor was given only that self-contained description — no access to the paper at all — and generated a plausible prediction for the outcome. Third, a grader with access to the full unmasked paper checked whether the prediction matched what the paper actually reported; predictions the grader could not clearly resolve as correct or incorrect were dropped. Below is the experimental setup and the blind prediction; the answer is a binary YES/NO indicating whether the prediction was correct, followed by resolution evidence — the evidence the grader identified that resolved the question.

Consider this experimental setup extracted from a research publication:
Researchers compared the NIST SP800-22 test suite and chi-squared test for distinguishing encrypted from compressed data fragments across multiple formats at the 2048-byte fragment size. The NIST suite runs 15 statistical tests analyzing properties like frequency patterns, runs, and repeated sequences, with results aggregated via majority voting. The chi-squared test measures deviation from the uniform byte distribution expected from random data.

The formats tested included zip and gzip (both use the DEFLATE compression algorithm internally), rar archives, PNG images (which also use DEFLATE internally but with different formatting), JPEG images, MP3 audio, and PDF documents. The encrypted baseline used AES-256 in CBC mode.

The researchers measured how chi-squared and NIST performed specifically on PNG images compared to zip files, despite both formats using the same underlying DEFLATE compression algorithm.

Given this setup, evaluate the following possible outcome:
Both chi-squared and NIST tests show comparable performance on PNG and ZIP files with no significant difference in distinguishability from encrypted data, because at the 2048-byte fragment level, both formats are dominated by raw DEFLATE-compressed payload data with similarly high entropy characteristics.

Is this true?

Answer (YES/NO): NO